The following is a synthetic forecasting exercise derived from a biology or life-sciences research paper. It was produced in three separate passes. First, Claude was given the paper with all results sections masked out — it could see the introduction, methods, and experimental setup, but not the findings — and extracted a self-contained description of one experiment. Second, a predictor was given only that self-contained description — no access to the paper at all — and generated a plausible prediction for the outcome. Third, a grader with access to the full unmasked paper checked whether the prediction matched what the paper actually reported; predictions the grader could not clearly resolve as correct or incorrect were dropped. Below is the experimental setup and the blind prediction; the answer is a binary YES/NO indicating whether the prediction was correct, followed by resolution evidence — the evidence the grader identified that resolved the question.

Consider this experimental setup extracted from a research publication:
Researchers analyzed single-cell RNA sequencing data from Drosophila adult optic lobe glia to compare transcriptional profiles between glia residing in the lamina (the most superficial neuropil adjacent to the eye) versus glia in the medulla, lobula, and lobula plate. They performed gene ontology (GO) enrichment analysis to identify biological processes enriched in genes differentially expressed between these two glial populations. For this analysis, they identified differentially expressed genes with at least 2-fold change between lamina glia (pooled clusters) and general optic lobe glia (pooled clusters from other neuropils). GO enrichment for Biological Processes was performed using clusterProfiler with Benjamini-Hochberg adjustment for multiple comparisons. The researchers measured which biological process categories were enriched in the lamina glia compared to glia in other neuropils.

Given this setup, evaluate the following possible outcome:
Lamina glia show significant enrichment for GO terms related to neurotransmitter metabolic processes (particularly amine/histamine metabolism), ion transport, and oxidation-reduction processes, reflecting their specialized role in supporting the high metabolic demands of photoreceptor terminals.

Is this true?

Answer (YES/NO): NO